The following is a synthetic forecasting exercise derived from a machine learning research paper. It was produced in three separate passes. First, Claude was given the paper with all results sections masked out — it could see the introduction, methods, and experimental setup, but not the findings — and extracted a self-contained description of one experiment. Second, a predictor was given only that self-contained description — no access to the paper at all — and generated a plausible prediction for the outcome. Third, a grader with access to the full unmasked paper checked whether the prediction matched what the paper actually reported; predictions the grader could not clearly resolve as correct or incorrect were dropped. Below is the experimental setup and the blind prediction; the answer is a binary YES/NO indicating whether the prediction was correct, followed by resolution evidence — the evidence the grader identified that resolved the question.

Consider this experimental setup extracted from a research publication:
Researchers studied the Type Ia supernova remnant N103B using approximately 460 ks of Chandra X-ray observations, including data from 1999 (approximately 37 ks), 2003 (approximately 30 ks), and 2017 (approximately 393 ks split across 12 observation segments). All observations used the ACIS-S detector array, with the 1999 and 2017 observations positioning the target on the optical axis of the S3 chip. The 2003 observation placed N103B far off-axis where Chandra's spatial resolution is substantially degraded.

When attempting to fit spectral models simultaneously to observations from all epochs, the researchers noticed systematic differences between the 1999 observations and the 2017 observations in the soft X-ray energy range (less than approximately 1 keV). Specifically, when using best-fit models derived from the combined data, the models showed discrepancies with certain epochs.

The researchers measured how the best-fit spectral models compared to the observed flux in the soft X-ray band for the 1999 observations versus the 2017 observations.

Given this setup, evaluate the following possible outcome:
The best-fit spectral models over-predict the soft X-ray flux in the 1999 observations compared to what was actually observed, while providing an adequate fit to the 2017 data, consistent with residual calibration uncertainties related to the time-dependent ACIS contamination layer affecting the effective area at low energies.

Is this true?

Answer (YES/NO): YES